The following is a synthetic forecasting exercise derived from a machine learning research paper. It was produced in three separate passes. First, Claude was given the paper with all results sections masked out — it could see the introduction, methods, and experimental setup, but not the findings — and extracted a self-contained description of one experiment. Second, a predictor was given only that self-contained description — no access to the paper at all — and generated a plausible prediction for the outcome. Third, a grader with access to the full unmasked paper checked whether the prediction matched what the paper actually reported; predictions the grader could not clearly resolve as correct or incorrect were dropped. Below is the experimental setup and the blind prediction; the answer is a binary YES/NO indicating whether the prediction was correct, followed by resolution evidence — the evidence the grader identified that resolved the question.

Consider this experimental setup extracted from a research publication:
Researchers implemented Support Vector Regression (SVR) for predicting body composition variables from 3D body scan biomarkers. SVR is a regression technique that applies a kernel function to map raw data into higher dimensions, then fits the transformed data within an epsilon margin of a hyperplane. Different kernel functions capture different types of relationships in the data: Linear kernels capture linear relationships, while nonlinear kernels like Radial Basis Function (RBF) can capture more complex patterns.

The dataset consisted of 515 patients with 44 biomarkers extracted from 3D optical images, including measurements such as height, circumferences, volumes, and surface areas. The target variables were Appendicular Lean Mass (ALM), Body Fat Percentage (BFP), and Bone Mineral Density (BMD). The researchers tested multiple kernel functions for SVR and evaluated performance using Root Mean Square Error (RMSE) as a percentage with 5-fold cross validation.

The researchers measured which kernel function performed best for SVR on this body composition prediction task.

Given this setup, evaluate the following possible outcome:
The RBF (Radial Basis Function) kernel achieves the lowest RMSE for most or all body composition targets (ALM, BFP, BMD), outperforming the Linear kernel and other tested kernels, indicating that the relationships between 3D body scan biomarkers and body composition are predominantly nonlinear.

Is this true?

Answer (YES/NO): NO